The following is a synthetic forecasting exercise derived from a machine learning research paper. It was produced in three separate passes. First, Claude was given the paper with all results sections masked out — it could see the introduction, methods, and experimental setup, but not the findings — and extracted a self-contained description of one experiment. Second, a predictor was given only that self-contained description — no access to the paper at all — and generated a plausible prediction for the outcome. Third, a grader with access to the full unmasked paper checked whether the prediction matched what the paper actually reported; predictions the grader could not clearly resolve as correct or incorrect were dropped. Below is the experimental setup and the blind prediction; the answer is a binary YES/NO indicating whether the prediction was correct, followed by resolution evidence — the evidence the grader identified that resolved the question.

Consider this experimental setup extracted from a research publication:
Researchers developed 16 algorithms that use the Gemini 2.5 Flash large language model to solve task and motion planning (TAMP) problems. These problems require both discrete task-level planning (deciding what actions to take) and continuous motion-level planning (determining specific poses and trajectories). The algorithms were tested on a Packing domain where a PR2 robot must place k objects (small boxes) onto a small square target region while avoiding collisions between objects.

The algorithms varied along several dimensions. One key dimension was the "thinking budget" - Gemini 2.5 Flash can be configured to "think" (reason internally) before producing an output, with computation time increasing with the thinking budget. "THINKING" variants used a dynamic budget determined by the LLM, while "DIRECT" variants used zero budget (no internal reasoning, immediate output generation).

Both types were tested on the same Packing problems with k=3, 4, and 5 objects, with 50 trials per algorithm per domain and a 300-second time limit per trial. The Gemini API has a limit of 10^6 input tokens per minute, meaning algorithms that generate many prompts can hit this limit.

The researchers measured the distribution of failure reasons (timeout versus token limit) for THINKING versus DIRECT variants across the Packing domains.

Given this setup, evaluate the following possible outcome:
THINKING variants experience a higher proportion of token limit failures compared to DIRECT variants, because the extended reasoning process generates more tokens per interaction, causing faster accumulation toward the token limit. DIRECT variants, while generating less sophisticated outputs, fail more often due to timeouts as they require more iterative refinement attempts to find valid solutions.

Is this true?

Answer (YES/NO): NO